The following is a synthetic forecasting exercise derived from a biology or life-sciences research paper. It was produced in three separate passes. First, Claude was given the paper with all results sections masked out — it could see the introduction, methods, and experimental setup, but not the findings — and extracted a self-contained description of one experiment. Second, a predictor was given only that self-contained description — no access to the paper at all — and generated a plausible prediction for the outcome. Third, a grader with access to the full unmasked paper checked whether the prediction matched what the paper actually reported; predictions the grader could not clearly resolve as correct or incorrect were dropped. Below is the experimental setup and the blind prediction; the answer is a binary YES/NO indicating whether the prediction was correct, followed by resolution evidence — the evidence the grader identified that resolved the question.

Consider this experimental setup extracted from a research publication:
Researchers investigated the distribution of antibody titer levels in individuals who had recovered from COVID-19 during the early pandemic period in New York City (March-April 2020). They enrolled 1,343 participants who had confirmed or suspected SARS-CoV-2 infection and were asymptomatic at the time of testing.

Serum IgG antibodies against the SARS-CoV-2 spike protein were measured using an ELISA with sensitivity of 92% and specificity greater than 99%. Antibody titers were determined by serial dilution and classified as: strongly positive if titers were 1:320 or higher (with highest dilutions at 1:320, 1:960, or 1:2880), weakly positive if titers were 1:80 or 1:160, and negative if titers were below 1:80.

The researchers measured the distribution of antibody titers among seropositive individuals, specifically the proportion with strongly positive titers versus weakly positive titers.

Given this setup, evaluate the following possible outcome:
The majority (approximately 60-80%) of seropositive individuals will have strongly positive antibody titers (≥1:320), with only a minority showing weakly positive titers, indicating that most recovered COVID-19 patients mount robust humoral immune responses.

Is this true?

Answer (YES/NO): NO